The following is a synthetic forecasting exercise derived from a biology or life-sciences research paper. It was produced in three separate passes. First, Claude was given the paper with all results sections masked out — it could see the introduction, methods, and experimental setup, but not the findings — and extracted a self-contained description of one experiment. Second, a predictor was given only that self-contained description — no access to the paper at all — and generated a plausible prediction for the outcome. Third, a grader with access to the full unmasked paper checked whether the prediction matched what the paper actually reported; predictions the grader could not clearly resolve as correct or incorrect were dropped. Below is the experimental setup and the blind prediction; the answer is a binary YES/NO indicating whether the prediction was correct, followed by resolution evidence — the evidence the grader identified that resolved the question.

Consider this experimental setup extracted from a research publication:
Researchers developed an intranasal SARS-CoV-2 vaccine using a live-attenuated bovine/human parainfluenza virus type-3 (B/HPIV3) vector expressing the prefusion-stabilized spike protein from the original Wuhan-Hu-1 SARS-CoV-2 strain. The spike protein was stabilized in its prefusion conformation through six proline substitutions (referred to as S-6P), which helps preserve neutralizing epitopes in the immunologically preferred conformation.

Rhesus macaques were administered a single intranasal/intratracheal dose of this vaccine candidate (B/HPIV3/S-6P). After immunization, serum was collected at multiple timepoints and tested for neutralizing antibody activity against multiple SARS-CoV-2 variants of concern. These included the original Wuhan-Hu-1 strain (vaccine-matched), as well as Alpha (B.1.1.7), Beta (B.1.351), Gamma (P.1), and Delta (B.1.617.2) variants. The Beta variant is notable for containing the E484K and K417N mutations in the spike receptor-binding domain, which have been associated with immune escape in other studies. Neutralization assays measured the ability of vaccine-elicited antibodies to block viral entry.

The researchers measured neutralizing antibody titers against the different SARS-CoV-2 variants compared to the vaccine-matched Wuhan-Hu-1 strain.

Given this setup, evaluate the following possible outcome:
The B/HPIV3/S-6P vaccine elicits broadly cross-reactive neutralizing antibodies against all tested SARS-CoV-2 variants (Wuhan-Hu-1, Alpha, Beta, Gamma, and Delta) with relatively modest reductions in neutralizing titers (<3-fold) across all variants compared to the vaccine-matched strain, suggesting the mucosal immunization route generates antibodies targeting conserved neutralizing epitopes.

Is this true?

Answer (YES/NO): NO